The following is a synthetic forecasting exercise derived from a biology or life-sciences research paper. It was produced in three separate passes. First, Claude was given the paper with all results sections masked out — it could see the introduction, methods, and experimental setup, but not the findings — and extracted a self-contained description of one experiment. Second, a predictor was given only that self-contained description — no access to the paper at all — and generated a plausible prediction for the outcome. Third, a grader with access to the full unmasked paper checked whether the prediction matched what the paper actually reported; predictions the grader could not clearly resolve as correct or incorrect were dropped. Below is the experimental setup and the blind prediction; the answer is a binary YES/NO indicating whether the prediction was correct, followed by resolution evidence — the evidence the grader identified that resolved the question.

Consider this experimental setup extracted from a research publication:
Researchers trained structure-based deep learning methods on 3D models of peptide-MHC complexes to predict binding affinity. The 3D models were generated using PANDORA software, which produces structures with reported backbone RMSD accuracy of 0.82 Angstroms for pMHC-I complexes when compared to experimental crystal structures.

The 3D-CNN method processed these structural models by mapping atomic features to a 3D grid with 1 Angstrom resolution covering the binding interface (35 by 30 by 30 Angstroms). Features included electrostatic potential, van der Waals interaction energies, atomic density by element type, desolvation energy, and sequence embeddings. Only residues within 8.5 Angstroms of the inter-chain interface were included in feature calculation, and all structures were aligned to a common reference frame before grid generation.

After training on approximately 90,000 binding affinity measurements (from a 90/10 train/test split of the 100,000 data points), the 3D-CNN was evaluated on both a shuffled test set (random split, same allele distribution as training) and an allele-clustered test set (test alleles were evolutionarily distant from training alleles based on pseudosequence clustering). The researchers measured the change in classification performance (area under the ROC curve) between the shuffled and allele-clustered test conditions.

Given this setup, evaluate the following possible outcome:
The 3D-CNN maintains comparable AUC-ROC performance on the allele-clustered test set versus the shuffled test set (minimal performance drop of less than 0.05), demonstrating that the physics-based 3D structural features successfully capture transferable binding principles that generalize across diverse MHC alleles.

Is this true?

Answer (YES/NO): NO